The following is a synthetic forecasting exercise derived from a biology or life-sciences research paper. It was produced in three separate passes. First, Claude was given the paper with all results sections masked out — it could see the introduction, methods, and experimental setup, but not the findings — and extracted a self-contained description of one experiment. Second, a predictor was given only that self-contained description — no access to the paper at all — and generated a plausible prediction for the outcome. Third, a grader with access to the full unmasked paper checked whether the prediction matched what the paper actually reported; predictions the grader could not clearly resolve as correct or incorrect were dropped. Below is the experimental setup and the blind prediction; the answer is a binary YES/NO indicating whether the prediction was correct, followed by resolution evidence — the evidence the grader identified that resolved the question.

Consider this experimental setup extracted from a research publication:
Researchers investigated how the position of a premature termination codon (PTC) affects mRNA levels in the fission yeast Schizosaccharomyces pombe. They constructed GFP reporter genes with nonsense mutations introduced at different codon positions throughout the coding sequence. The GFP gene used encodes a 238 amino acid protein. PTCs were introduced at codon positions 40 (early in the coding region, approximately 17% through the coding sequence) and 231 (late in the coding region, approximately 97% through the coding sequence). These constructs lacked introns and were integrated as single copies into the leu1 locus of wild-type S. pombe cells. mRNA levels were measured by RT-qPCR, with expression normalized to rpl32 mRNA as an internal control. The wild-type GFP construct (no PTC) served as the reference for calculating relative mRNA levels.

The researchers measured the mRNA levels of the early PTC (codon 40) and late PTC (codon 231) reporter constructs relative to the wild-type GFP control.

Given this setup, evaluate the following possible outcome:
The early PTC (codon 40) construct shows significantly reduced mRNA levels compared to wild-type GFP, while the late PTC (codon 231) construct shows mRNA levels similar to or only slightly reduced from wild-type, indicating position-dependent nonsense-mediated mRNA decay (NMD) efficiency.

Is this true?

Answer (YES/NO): NO